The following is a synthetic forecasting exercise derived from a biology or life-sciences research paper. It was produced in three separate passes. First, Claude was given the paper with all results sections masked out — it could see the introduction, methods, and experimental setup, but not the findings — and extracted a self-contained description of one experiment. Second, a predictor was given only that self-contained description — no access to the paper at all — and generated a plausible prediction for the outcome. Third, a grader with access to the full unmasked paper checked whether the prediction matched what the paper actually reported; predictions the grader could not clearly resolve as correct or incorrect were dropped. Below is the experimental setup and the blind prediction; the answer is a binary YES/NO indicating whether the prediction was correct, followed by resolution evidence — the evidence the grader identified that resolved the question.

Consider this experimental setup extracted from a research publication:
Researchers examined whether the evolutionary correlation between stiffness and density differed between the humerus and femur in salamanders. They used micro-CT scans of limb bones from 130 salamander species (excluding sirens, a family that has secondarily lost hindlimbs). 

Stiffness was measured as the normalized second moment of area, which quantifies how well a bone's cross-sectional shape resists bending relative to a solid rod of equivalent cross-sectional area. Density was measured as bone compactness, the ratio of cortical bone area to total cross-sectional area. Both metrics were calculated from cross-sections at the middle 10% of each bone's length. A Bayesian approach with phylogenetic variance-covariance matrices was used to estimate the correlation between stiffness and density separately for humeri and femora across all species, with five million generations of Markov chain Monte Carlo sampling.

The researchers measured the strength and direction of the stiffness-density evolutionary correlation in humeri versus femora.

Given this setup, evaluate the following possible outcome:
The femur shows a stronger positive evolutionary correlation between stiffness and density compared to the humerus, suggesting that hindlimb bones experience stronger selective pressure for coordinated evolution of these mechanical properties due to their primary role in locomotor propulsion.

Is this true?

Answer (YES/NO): NO